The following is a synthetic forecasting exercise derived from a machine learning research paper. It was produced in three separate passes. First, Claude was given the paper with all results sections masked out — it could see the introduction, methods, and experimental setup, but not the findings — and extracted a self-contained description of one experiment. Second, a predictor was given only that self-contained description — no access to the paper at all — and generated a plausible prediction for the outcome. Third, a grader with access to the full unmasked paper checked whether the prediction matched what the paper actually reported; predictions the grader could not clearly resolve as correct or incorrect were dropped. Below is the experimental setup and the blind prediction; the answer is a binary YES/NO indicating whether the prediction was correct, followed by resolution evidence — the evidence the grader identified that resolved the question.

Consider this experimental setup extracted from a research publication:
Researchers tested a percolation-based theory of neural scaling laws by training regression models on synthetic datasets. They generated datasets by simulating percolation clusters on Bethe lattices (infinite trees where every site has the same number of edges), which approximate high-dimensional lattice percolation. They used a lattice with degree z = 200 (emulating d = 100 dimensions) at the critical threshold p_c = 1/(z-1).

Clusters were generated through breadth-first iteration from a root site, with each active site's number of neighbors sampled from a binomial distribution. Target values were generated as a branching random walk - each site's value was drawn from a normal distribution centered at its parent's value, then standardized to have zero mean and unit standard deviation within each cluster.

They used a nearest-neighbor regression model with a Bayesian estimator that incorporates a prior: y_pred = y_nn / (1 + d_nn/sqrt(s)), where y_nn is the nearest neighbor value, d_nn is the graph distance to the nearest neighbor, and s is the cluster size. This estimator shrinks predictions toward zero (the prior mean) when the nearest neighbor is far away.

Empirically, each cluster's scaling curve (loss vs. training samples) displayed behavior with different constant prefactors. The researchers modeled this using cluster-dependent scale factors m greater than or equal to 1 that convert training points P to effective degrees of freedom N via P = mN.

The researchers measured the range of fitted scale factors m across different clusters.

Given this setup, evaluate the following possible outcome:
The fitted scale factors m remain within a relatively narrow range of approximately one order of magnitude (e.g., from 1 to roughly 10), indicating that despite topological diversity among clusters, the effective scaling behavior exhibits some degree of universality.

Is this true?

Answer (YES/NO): NO